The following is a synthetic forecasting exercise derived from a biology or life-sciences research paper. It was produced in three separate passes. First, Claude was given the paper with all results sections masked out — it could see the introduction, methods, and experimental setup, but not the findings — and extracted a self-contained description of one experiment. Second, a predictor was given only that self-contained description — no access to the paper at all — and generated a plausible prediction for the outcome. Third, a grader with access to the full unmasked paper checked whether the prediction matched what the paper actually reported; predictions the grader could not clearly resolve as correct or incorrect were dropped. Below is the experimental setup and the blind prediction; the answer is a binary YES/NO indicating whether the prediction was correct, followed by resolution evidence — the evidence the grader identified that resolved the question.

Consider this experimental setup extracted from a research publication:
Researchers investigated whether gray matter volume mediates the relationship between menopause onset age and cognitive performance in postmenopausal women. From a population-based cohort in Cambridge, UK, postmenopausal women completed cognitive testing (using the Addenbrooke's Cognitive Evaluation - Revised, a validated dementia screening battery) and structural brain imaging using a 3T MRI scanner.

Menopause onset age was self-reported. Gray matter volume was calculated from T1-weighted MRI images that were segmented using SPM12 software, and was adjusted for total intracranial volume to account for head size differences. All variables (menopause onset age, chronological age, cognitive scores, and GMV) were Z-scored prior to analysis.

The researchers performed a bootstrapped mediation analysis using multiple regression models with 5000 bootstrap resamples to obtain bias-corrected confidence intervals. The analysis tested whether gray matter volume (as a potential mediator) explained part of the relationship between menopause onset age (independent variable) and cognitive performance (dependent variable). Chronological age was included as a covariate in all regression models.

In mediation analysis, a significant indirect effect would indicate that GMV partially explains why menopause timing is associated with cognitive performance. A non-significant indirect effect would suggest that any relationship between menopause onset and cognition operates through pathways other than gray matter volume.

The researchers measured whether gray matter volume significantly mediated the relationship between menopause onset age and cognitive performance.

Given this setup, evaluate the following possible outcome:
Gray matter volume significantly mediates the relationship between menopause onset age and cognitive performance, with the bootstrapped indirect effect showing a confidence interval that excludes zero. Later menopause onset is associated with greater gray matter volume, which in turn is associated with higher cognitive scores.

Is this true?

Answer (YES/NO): YES